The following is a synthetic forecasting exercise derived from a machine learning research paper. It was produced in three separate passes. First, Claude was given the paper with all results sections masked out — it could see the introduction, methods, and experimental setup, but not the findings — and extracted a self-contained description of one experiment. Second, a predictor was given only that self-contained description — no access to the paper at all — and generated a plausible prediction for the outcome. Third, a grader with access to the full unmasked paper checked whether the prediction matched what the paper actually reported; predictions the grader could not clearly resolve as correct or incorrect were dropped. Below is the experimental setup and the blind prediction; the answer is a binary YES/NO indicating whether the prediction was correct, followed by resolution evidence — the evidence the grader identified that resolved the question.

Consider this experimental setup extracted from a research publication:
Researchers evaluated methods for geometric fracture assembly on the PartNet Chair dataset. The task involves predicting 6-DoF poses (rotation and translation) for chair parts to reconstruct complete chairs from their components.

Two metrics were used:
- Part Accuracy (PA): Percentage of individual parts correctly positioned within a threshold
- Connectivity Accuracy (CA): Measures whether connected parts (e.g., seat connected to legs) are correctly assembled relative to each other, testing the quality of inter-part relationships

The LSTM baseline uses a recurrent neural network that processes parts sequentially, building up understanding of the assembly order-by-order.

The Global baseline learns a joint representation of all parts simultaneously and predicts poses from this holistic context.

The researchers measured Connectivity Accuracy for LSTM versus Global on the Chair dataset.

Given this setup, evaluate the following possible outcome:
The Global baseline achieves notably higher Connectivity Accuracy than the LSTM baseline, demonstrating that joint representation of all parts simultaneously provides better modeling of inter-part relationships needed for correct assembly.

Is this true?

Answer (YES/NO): YES